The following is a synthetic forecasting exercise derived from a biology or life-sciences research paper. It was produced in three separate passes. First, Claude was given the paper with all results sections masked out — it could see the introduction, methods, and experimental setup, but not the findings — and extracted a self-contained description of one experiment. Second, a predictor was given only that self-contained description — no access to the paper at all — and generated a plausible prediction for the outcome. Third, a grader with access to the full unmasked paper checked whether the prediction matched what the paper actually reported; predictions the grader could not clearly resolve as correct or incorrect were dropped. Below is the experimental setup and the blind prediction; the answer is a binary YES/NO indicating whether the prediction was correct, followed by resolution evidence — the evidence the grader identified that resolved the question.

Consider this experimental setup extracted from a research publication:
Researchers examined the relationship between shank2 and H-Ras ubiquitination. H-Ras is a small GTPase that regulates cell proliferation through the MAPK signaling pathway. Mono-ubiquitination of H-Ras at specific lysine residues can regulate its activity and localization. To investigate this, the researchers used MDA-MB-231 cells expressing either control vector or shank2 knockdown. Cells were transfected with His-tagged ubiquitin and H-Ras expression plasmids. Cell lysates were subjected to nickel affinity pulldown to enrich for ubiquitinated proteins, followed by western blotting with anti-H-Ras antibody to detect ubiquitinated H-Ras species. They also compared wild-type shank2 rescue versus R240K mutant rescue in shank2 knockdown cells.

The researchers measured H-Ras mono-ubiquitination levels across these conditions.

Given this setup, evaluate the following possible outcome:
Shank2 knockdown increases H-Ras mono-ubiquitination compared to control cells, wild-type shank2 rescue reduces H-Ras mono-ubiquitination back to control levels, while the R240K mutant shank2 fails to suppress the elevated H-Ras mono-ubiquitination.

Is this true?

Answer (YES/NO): NO